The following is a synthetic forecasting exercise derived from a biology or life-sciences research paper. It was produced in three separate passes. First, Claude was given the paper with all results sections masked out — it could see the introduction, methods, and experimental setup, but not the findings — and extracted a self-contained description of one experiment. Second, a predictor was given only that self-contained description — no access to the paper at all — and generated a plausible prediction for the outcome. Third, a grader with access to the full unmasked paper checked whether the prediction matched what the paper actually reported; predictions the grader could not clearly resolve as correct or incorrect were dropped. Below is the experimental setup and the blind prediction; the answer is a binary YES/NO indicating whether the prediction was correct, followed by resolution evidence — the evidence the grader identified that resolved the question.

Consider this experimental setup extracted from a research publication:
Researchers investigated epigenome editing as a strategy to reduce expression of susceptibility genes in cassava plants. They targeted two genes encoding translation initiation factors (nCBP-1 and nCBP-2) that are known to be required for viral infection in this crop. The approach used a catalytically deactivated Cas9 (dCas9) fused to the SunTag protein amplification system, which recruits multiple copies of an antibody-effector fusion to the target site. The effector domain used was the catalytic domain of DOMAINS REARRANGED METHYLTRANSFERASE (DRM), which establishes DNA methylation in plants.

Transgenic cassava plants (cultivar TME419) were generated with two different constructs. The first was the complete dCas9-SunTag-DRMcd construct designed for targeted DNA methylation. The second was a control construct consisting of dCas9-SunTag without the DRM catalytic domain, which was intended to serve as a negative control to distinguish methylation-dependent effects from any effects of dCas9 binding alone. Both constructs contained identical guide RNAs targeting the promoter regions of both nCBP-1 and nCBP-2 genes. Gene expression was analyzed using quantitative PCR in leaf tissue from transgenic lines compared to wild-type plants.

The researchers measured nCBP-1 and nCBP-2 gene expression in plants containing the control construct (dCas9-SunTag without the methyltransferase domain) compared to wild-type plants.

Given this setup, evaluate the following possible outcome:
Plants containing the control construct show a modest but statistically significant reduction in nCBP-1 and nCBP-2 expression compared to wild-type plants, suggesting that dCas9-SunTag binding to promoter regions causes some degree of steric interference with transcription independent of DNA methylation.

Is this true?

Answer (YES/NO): NO